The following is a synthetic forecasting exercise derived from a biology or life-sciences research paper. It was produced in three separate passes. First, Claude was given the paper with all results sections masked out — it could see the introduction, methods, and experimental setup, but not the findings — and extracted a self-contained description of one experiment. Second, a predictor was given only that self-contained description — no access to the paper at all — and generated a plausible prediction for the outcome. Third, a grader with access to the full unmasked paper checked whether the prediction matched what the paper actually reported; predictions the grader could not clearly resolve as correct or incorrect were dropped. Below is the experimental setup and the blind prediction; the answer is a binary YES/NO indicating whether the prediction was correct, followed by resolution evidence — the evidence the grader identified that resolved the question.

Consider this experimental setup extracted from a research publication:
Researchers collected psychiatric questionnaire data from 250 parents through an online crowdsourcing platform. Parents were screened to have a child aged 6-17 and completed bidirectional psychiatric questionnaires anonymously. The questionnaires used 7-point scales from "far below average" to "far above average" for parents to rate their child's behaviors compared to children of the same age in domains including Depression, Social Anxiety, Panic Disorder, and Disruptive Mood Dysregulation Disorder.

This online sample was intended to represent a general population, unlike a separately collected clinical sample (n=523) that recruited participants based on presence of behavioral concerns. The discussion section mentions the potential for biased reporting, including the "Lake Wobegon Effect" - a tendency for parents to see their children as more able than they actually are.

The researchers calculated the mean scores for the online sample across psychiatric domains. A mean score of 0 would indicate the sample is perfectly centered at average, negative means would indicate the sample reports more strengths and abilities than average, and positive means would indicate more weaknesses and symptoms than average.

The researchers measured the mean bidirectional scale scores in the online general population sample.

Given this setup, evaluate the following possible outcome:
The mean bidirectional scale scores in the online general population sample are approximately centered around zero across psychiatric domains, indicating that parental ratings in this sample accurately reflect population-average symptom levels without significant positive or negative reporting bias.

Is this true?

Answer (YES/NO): NO